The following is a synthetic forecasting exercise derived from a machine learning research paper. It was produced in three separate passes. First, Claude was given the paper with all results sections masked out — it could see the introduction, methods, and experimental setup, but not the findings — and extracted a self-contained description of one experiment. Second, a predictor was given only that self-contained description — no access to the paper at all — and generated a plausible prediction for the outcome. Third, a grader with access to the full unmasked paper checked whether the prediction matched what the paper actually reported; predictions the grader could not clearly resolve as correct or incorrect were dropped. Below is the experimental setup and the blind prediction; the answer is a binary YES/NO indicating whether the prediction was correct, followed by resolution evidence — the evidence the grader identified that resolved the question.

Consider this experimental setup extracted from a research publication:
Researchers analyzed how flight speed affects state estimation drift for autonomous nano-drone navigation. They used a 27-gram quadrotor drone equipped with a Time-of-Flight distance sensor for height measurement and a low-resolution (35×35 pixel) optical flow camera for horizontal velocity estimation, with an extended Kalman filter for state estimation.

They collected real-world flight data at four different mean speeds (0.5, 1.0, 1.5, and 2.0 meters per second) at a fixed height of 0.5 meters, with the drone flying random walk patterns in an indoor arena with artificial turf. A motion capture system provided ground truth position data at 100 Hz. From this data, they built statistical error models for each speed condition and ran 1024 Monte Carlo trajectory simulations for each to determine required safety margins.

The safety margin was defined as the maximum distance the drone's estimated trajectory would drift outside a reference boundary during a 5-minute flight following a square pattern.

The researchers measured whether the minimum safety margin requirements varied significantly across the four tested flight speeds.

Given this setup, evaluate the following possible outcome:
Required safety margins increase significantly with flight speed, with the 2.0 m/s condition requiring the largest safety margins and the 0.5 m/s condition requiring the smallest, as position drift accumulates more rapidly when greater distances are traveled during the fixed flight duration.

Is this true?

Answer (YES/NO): NO